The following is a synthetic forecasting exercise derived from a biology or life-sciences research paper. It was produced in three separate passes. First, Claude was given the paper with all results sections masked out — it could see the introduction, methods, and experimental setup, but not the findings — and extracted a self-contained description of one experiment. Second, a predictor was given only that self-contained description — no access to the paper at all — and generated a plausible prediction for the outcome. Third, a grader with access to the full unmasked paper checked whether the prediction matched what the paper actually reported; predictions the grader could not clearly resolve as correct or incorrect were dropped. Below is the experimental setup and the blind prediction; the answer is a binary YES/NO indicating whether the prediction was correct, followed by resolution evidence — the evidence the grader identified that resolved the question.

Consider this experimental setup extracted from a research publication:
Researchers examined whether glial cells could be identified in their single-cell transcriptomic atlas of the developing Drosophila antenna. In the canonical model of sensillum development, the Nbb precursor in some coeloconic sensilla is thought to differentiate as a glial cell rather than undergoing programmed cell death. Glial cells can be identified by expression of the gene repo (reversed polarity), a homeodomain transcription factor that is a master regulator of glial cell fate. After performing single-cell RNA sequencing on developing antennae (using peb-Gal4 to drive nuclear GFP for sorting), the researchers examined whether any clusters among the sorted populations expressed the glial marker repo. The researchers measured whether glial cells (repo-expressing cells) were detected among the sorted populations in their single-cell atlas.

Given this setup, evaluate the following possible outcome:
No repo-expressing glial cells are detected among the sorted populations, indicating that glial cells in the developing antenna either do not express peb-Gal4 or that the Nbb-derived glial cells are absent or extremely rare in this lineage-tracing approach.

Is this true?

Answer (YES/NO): NO